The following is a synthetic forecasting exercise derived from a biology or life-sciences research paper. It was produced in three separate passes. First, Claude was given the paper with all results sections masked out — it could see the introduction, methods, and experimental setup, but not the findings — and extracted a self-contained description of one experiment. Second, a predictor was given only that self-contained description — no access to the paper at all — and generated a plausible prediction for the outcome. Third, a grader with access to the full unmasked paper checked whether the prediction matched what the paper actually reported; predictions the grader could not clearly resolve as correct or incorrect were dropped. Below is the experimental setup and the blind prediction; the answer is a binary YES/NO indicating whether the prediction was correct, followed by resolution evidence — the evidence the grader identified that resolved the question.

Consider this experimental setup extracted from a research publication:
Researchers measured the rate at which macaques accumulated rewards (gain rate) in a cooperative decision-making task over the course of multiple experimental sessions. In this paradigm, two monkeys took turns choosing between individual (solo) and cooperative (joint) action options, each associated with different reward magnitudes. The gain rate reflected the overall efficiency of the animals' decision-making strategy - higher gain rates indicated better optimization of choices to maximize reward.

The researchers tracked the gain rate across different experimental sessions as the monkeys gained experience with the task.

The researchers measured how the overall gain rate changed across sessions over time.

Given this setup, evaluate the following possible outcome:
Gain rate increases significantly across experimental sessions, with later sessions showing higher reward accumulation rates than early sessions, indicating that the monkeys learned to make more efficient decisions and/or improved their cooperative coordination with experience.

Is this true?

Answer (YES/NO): YES